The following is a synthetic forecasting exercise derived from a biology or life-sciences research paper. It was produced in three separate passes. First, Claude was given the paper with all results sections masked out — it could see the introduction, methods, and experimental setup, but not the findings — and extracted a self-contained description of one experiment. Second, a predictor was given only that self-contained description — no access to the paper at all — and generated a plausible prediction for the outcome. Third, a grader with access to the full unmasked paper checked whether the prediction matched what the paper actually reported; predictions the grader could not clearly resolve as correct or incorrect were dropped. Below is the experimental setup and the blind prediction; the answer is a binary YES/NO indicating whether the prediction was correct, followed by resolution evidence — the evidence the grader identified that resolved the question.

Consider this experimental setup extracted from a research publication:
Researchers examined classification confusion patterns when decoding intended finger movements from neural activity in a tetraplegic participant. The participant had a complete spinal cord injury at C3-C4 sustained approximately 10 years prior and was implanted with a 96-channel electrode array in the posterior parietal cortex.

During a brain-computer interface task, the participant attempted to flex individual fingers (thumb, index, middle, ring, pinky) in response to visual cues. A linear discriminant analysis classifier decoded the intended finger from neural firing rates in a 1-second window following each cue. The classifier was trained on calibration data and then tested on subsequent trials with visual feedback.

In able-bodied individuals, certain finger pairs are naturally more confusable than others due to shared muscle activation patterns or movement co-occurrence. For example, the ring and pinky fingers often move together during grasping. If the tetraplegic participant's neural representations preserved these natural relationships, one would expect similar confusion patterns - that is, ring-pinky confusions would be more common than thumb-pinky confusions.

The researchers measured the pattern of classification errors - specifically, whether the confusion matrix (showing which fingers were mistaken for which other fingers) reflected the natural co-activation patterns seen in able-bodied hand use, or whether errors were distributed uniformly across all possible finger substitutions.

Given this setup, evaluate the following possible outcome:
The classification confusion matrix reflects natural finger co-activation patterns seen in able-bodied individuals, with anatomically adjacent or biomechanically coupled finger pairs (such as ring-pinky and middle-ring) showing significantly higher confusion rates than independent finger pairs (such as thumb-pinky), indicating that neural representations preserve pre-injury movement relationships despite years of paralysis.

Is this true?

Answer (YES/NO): YES